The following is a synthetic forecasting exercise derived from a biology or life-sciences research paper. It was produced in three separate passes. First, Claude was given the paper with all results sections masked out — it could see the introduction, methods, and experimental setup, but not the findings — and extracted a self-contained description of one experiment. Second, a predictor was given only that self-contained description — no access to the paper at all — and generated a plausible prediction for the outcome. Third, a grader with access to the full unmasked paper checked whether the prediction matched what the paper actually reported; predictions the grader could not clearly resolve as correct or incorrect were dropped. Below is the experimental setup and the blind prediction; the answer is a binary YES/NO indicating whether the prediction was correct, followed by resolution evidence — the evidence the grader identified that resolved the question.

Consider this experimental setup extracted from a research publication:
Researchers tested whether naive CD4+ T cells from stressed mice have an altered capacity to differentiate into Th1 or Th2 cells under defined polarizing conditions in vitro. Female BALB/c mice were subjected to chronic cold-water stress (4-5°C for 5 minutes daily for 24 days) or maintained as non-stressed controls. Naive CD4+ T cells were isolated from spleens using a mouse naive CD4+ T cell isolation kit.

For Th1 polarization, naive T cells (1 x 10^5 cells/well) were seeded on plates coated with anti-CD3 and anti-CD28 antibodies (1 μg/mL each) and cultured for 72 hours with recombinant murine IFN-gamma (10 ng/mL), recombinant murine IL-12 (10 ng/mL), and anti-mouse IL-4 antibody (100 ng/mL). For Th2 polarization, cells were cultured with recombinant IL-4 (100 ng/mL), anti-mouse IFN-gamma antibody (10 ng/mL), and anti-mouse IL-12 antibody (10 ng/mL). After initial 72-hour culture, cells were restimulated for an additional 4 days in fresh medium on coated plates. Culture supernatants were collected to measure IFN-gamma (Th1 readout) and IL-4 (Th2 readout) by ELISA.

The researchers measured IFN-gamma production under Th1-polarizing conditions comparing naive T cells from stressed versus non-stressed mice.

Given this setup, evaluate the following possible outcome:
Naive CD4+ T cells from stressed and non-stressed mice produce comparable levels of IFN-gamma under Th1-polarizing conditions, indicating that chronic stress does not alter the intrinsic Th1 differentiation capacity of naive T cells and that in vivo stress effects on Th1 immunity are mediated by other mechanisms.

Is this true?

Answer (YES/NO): NO